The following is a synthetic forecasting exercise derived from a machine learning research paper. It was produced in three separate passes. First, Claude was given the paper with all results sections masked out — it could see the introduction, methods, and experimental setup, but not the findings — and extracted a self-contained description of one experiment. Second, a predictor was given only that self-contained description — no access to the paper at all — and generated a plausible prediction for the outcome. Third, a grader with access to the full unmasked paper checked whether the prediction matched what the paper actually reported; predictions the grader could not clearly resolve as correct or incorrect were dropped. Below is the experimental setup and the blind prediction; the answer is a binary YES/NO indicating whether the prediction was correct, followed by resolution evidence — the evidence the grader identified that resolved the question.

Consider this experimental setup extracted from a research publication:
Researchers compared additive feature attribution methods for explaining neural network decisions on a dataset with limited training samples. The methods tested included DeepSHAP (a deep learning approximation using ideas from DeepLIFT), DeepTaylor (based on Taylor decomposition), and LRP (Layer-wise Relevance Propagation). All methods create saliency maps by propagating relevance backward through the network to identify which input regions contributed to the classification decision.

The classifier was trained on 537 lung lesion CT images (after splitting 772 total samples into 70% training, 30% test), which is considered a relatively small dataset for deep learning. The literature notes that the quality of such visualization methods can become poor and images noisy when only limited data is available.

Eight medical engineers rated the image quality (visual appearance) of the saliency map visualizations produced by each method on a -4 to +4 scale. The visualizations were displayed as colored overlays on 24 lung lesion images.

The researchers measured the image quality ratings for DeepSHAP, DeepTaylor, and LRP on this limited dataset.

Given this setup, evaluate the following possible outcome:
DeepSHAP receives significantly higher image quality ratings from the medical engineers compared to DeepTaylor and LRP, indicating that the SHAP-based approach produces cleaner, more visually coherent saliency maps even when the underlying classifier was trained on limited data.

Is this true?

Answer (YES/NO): NO